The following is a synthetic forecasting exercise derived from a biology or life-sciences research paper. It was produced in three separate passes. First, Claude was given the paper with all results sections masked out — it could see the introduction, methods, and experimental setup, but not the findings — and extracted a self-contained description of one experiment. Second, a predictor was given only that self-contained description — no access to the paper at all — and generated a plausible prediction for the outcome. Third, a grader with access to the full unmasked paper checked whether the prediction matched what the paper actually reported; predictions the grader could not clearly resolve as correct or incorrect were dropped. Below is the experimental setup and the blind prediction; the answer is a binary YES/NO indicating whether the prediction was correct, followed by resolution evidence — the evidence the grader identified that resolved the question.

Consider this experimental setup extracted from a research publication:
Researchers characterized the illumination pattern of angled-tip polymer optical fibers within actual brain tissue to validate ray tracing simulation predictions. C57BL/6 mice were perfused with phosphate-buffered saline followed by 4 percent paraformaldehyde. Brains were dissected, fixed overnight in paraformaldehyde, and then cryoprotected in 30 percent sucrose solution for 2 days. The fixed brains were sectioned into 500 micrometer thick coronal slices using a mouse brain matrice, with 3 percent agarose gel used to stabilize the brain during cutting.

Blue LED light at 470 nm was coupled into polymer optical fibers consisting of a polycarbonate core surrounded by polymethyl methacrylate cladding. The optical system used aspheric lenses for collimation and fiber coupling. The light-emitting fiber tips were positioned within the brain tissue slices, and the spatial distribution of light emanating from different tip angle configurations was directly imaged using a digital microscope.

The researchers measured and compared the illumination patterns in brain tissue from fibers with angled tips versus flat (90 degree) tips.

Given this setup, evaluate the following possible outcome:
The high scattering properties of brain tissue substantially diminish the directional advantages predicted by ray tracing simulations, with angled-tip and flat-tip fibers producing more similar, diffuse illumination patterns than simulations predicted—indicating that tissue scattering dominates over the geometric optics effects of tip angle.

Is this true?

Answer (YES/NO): NO